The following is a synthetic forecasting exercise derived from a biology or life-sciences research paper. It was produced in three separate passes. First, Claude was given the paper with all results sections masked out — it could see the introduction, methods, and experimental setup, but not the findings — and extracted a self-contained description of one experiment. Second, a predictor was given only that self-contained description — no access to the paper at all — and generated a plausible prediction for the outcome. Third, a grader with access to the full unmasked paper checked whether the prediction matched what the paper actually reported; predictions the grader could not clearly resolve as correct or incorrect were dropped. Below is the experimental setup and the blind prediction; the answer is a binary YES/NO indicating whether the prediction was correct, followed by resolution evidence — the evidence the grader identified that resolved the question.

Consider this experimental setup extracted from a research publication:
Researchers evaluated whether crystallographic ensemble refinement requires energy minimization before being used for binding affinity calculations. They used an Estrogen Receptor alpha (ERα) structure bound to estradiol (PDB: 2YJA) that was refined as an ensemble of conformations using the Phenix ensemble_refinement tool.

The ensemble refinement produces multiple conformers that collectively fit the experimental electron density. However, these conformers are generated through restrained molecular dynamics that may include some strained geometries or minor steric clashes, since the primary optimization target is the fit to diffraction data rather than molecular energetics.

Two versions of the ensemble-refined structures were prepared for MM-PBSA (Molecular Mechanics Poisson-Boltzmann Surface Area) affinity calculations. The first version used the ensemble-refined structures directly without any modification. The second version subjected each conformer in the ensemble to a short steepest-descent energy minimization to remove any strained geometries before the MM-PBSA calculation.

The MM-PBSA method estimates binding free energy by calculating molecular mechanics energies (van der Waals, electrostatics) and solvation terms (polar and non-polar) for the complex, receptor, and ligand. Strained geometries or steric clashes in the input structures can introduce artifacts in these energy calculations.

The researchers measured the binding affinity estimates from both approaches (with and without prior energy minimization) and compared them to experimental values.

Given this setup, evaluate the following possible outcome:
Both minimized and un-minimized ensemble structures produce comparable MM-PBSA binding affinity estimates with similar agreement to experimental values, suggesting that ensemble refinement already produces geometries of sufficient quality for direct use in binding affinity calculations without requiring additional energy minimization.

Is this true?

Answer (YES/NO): NO